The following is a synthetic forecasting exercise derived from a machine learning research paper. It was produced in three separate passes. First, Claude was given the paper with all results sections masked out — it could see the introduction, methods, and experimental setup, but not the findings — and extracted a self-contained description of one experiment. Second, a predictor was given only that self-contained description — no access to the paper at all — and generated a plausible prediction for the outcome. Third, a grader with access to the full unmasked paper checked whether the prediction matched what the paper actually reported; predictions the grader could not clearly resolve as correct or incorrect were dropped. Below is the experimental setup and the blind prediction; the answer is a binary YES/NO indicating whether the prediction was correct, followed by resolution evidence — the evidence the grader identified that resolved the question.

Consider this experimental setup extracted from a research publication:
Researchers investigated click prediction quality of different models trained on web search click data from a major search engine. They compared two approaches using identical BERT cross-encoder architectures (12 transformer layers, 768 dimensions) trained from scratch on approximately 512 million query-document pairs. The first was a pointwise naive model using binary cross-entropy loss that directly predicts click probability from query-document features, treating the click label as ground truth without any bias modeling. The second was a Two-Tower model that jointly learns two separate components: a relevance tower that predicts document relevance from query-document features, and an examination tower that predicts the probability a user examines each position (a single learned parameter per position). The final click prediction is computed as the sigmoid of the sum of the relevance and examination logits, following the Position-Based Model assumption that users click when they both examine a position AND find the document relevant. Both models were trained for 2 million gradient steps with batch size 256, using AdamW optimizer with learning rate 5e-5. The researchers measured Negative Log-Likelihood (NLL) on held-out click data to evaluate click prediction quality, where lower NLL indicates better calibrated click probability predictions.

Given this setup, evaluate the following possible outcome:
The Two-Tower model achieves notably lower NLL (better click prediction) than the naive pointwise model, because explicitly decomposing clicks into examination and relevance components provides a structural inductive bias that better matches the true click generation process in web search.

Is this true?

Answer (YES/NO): YES